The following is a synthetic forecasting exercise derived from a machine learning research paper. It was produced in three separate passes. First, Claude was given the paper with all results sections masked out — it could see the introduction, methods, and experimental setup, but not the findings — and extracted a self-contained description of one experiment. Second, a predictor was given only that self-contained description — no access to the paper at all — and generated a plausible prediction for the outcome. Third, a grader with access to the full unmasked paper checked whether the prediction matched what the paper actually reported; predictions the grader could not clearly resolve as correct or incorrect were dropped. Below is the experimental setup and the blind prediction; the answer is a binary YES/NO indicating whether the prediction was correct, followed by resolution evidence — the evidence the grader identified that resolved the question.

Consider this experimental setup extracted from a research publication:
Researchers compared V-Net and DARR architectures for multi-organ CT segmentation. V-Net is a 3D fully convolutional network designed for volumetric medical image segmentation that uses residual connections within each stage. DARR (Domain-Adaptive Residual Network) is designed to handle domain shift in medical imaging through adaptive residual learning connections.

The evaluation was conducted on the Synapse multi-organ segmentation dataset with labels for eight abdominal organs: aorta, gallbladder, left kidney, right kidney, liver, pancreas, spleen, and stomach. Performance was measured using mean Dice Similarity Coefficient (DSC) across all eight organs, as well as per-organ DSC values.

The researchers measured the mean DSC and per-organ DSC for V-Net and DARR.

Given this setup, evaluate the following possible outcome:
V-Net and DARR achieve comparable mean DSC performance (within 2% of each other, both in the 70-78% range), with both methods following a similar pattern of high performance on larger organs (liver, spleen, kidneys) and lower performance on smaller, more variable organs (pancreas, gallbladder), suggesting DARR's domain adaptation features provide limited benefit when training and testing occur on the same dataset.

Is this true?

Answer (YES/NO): NO